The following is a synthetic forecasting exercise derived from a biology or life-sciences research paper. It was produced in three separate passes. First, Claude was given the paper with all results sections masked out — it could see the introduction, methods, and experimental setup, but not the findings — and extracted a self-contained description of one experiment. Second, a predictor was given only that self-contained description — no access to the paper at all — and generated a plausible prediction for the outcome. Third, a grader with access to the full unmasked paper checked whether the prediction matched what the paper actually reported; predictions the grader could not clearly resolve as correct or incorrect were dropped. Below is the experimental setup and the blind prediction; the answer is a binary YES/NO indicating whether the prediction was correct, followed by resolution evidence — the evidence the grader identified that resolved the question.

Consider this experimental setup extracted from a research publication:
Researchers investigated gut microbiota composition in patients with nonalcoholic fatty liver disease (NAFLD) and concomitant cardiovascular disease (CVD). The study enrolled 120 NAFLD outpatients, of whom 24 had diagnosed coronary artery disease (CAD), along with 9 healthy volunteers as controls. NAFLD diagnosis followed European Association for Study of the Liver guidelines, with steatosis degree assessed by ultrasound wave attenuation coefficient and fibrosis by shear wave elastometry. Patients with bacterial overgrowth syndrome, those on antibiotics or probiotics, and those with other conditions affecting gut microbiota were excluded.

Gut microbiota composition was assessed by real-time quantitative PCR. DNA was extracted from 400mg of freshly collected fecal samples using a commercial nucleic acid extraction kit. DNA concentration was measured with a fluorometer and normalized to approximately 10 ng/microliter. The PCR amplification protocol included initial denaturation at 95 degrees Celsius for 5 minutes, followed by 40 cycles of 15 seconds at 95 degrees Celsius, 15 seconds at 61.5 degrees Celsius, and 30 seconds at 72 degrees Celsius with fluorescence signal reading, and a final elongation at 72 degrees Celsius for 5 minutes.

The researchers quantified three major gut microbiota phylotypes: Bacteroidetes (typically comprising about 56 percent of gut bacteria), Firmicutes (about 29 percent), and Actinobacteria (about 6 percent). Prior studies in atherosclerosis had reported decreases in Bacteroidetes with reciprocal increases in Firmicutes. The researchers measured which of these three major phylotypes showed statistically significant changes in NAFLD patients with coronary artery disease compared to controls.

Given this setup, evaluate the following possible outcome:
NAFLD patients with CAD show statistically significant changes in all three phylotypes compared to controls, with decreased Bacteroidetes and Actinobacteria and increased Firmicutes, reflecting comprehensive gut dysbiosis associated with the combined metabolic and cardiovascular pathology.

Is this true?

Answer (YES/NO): NO